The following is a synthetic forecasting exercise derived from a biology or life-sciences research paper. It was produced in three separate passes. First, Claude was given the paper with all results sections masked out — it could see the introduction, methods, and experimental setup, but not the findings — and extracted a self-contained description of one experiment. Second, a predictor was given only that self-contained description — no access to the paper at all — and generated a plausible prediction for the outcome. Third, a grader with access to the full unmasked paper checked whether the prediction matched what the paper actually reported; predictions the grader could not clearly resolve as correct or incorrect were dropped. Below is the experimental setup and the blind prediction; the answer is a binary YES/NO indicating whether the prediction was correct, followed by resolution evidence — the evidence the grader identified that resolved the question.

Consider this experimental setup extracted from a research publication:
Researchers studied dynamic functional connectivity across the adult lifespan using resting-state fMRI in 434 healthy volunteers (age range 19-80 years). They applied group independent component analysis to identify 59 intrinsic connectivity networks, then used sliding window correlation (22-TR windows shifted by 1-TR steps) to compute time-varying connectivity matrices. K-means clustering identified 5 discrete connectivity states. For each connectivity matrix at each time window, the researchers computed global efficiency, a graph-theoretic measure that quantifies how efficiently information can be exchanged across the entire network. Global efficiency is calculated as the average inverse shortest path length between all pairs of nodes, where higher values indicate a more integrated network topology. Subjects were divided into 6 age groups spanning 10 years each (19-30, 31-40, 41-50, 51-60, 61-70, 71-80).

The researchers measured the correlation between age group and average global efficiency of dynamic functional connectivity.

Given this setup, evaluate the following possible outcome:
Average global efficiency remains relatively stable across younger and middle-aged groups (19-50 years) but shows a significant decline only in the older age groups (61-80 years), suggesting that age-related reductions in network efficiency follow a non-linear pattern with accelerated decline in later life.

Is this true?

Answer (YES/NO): NO